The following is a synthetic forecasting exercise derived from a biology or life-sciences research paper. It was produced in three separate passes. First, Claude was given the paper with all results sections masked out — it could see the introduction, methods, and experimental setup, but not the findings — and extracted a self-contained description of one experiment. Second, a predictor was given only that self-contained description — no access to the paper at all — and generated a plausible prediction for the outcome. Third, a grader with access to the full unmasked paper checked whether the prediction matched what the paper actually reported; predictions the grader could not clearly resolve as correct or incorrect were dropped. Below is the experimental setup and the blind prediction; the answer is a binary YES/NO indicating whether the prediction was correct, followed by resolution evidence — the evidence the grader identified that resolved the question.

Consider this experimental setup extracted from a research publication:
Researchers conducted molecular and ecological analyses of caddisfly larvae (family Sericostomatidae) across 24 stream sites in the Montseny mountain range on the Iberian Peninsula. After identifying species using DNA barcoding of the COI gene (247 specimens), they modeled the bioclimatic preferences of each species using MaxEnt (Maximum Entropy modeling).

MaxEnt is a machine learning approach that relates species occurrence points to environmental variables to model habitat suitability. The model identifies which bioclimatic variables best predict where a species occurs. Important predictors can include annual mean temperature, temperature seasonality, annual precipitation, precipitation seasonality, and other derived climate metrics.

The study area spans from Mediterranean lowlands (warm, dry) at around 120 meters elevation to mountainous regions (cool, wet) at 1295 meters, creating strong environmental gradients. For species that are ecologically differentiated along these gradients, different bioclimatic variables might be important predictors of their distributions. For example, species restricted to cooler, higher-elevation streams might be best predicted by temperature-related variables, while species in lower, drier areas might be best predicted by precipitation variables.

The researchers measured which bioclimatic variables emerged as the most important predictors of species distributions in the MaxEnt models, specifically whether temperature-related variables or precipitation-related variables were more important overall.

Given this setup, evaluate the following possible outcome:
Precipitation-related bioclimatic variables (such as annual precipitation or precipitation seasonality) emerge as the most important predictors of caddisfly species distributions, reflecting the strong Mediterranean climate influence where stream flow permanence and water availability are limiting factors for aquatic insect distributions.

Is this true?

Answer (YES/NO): NO